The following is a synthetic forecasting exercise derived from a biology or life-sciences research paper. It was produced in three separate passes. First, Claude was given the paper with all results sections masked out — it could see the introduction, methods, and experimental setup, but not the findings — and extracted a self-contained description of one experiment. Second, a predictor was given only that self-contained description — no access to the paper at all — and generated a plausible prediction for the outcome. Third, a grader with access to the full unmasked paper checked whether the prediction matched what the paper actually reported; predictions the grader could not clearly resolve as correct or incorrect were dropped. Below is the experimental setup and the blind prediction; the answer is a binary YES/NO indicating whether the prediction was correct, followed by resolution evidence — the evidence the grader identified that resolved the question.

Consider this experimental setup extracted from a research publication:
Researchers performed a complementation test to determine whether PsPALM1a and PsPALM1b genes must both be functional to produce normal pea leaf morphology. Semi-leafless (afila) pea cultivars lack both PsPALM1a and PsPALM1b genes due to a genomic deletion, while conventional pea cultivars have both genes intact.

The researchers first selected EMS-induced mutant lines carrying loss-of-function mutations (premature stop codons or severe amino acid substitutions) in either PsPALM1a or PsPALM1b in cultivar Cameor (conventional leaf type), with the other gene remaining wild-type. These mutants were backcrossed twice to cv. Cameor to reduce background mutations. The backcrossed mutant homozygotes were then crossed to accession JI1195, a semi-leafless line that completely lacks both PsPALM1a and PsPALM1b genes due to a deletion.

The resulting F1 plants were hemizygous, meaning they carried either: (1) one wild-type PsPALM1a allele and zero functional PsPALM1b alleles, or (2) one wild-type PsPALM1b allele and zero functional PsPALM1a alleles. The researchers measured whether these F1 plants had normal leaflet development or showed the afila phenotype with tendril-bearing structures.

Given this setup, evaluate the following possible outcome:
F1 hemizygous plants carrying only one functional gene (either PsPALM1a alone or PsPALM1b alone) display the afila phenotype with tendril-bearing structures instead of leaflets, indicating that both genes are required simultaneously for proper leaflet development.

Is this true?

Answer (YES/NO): NO